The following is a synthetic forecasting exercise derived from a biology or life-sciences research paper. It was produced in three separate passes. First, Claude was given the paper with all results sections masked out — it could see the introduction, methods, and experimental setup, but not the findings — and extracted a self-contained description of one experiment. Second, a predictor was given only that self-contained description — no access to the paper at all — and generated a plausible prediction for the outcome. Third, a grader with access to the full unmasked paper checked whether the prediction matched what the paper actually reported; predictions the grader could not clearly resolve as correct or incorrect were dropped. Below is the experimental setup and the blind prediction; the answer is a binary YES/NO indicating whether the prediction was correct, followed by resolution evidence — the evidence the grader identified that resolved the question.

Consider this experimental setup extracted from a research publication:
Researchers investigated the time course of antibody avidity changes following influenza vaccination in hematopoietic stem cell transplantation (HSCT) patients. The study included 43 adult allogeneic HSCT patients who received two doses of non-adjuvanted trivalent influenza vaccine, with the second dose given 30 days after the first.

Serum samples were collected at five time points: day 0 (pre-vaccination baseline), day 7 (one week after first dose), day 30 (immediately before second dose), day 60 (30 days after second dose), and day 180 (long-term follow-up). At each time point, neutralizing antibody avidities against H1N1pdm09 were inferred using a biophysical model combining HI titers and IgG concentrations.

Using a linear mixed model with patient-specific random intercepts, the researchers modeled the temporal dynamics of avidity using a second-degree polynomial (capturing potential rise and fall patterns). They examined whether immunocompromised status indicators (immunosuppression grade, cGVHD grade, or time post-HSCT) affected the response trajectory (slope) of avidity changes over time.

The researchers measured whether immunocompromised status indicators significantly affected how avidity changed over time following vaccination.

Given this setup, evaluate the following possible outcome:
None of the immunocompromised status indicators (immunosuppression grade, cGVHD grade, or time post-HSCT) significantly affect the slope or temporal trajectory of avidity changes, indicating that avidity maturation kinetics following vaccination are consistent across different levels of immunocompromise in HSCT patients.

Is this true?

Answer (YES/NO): YES